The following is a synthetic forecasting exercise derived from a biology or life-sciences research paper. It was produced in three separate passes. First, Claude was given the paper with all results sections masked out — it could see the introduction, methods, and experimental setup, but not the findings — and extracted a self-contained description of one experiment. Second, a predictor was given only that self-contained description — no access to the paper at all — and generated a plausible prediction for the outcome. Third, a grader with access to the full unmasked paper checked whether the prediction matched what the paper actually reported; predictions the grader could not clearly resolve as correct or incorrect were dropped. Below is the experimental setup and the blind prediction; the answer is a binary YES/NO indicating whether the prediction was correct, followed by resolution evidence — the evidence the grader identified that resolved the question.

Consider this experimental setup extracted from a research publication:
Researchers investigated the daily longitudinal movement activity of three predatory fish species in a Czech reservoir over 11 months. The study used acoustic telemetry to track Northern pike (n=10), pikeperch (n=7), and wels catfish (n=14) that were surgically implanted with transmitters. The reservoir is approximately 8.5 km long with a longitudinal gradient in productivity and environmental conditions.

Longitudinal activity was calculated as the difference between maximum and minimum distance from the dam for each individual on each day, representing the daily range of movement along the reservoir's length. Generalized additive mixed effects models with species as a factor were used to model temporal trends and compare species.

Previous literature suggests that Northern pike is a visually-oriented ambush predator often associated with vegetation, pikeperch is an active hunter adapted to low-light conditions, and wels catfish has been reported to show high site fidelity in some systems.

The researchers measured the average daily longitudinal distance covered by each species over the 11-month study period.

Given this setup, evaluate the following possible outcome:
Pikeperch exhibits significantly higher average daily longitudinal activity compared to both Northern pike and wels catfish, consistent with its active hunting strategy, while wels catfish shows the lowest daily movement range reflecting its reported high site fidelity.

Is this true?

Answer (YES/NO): NO